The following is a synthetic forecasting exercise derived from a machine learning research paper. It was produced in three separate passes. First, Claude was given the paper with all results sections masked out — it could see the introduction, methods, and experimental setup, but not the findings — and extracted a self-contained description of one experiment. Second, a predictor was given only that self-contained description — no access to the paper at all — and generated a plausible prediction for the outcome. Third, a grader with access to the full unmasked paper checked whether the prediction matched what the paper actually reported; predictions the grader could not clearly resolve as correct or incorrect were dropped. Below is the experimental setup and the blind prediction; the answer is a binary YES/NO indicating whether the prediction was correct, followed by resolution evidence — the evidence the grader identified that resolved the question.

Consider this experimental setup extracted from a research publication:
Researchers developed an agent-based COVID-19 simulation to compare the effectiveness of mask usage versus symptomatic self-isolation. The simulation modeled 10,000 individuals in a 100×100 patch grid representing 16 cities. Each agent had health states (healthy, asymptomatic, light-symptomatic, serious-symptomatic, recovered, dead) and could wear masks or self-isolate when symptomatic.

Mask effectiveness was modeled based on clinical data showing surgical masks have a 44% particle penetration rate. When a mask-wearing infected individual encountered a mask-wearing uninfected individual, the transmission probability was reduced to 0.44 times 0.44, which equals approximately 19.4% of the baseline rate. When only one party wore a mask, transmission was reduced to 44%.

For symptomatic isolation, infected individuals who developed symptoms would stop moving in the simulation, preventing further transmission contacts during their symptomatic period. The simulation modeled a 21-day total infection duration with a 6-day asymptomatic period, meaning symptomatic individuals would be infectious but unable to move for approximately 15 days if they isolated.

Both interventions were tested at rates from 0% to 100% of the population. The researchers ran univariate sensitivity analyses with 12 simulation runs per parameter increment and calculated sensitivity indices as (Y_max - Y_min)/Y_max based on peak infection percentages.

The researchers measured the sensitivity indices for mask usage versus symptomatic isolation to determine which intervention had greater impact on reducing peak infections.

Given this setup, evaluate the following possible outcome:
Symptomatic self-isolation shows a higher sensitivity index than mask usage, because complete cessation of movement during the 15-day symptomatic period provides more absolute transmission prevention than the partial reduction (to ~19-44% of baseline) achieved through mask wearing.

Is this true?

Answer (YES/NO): NO